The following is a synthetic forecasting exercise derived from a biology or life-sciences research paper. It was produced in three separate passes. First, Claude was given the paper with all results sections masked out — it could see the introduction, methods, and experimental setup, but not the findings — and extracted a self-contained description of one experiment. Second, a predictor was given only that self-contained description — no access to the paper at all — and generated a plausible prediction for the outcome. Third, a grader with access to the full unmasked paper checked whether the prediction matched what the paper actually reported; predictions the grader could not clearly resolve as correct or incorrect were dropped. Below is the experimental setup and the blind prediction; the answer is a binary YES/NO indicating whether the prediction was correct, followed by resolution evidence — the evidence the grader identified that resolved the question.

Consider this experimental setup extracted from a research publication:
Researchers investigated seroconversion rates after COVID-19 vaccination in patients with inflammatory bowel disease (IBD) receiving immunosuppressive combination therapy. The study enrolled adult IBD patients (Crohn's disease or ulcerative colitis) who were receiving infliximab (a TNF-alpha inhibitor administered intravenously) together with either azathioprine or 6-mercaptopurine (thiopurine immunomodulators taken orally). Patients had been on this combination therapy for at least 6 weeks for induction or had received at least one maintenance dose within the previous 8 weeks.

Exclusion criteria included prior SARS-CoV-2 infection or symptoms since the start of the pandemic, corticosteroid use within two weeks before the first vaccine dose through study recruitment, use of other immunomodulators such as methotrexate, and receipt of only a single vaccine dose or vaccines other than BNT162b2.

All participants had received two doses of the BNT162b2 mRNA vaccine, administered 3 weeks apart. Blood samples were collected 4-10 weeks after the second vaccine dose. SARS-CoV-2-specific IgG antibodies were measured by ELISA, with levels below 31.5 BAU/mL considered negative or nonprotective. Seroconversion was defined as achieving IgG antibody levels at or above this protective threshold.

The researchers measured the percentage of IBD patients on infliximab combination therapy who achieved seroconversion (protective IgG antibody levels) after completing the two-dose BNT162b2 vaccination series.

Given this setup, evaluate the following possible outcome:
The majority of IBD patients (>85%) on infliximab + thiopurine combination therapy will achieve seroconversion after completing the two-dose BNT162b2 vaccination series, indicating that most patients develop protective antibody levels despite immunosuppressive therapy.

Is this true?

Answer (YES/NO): NO